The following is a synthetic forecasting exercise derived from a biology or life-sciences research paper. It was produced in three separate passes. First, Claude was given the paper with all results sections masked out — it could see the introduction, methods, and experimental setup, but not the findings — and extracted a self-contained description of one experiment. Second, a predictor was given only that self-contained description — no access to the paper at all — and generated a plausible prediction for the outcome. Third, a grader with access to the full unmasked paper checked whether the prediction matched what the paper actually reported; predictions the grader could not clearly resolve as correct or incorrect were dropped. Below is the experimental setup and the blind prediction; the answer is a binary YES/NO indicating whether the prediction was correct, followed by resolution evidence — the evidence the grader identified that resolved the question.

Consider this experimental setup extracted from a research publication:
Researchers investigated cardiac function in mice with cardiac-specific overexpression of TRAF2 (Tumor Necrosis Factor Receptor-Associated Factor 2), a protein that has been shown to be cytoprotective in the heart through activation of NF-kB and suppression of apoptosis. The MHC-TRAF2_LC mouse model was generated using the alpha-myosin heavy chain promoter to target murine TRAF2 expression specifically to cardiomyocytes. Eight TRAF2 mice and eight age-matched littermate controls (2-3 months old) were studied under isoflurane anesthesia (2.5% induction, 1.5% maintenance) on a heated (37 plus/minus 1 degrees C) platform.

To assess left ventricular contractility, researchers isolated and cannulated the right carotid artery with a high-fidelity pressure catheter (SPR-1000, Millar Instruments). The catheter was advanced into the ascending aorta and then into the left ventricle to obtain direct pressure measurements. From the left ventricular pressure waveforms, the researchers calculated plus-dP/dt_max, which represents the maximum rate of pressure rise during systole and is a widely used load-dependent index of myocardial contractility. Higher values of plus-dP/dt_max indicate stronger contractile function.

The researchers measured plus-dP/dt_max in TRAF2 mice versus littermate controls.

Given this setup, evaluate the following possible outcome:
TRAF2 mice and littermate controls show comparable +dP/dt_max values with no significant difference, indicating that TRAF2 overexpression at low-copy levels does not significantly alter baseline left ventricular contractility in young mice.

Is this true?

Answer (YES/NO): NO